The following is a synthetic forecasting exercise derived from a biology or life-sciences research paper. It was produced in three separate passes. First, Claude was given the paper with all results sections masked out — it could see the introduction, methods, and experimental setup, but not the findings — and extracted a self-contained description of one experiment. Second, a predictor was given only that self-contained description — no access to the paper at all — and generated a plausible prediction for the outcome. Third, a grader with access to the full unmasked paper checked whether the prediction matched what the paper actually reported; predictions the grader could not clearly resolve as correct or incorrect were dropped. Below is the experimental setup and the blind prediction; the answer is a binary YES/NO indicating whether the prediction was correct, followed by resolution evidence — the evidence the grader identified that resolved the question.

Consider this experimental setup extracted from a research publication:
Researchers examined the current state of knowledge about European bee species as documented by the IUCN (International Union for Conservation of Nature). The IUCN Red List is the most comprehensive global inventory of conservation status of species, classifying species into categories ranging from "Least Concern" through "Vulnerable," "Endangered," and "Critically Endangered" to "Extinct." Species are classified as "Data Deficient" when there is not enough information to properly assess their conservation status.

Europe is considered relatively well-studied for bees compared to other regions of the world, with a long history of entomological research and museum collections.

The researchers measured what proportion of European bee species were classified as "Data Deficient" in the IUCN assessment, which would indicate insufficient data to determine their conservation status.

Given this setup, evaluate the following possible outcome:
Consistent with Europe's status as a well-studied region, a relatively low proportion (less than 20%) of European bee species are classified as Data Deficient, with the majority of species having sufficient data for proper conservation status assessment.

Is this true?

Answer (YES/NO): NO